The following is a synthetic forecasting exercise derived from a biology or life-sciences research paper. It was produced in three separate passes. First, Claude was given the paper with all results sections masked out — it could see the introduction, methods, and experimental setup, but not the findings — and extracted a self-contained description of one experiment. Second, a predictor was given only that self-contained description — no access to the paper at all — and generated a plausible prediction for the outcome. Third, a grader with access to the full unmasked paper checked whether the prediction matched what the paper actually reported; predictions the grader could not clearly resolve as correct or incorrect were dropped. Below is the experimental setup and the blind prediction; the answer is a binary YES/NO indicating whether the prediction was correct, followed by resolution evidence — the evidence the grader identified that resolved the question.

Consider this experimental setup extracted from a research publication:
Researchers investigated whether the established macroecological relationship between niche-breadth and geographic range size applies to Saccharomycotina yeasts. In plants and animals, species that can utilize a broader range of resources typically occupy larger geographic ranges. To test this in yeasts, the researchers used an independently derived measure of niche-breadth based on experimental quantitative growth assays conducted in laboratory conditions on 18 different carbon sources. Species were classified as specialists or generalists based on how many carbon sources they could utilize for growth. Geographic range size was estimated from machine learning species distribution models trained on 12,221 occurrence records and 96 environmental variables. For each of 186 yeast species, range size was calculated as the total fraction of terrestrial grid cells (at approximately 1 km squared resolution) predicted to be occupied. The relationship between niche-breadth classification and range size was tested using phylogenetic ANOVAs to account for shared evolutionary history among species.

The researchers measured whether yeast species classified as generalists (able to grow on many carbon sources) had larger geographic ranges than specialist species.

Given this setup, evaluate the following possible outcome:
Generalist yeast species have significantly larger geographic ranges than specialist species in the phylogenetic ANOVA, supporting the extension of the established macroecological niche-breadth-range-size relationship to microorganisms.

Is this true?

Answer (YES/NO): YES